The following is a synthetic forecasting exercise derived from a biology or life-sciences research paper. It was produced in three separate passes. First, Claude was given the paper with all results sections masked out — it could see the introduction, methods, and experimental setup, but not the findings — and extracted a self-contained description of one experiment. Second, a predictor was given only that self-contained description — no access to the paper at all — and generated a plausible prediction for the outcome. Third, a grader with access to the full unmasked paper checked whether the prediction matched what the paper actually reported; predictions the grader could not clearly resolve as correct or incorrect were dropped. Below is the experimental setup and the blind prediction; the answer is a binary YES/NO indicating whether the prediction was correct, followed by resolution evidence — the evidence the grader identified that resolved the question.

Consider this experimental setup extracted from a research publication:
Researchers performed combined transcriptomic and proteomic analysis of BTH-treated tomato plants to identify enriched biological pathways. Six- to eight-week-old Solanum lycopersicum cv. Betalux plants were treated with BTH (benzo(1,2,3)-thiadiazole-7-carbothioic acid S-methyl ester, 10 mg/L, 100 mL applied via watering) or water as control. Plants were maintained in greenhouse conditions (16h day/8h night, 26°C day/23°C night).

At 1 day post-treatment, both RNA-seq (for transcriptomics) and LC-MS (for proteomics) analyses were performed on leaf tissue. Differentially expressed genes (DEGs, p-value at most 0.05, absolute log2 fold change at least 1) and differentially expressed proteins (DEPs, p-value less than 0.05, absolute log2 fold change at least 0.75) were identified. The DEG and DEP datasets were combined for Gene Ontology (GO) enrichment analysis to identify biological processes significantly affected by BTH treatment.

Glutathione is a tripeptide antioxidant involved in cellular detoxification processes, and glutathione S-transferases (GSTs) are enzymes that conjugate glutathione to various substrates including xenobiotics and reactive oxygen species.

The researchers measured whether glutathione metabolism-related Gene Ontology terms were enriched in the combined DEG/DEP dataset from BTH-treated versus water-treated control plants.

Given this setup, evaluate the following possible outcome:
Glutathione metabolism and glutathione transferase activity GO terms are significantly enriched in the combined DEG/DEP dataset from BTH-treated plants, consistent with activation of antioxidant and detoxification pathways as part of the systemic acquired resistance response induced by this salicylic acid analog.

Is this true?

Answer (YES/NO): YES